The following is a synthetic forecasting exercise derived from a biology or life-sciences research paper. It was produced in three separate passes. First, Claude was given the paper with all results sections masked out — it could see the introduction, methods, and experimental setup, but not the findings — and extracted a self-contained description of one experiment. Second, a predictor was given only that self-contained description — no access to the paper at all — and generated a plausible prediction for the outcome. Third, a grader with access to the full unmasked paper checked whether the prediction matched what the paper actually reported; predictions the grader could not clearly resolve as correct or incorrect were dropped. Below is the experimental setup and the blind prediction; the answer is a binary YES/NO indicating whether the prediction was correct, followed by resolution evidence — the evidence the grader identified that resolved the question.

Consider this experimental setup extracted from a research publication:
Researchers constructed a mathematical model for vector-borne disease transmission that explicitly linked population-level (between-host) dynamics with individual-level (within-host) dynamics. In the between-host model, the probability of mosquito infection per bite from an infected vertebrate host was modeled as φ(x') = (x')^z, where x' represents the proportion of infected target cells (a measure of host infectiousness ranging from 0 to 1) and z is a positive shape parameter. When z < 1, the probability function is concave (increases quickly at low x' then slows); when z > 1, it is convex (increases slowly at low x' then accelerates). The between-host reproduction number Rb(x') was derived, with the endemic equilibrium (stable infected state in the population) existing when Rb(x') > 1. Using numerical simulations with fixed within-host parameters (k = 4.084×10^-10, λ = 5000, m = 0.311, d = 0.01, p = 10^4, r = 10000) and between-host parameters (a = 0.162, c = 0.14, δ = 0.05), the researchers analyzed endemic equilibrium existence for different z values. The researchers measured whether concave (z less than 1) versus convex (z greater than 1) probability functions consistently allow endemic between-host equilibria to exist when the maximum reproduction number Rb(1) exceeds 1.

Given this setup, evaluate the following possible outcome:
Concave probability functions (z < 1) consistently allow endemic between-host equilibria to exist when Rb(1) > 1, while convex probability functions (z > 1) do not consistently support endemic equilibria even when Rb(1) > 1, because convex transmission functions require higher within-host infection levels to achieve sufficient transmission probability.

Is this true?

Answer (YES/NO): YES